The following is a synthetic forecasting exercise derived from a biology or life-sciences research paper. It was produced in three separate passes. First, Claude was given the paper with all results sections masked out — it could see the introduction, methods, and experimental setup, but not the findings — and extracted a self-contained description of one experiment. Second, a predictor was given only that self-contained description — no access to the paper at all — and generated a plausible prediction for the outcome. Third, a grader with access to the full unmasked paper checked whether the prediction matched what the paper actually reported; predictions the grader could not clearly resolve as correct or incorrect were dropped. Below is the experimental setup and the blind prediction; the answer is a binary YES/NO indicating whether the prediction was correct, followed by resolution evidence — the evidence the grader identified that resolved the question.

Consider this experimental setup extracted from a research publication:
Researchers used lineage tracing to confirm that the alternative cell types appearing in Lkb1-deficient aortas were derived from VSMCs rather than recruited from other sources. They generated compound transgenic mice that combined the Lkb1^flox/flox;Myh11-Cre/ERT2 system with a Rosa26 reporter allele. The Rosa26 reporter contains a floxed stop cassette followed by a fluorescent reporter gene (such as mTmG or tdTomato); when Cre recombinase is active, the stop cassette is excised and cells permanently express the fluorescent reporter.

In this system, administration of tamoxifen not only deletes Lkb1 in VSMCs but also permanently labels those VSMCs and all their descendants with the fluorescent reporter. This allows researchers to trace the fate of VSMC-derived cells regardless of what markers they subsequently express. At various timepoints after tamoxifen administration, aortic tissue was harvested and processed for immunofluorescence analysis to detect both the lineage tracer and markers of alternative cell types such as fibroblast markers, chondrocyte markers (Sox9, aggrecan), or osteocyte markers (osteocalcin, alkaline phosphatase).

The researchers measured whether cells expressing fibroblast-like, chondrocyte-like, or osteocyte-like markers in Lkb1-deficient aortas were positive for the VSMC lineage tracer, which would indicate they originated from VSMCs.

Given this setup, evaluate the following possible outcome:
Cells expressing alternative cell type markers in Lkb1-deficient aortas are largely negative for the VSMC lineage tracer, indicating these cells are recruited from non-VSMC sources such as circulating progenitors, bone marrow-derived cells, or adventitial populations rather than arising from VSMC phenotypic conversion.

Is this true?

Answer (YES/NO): NO